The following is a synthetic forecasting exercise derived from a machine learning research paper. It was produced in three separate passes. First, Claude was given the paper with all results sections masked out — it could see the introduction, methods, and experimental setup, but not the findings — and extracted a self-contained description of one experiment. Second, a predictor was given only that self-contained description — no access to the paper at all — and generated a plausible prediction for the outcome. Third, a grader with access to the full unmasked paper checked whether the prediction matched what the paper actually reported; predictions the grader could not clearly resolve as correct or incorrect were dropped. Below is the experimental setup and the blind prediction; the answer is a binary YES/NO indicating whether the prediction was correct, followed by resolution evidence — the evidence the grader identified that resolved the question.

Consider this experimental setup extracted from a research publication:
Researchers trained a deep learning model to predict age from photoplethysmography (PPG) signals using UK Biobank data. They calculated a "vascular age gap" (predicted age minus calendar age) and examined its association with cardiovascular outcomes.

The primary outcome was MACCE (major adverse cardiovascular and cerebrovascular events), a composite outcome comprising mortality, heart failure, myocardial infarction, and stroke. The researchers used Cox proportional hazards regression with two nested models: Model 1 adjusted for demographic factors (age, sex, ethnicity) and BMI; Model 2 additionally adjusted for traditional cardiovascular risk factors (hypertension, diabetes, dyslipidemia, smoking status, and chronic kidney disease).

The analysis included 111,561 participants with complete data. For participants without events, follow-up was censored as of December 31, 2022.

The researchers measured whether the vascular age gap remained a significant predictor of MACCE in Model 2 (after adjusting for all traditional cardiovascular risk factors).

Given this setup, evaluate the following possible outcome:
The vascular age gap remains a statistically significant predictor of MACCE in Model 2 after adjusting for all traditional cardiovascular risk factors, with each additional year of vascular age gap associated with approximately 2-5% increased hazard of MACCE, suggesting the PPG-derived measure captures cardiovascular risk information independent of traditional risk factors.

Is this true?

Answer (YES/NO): YES